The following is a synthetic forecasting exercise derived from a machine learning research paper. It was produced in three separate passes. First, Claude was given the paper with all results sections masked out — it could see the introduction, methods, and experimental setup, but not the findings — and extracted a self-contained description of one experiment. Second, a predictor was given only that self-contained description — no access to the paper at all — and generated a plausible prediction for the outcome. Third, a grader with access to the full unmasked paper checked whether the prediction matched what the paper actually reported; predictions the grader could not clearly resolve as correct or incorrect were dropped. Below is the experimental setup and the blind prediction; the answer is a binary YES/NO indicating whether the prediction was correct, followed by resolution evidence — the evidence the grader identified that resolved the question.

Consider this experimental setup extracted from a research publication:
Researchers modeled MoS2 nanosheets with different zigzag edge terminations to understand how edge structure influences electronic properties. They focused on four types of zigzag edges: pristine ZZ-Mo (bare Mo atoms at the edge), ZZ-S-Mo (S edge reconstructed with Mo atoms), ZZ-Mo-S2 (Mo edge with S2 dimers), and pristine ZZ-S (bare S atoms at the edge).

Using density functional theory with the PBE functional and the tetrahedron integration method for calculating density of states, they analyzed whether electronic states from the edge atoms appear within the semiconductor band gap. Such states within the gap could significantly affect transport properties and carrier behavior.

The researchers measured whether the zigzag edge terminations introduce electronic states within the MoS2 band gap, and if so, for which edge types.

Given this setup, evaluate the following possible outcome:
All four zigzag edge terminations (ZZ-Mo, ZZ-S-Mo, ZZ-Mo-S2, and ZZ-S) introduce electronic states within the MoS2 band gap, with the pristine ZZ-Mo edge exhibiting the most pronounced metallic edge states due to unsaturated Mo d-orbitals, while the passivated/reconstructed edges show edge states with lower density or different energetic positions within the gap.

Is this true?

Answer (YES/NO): NO